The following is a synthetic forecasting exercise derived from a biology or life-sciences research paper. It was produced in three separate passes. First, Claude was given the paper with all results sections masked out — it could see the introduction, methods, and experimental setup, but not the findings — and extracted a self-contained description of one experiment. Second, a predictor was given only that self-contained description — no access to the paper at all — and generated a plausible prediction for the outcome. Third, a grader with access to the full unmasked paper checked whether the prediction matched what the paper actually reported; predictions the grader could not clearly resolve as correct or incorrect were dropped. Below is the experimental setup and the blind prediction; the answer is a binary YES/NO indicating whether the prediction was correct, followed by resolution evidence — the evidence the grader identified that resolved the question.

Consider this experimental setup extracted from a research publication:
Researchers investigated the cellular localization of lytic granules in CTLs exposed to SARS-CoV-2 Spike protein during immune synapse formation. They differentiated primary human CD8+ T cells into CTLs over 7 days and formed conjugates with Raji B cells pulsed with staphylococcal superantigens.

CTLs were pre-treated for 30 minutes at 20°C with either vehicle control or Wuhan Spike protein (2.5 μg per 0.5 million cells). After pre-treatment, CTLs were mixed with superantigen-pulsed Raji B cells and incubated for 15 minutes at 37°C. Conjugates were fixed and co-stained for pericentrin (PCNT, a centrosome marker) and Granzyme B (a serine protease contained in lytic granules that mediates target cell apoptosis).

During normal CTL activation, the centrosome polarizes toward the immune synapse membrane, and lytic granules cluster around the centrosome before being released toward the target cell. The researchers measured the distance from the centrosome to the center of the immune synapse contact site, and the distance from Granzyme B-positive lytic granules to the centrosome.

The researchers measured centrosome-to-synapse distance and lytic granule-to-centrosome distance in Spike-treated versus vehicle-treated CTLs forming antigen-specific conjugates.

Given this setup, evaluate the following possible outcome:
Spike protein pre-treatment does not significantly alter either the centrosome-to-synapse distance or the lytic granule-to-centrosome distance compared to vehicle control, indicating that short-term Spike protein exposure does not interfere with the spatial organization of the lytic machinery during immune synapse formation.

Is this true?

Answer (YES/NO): NO